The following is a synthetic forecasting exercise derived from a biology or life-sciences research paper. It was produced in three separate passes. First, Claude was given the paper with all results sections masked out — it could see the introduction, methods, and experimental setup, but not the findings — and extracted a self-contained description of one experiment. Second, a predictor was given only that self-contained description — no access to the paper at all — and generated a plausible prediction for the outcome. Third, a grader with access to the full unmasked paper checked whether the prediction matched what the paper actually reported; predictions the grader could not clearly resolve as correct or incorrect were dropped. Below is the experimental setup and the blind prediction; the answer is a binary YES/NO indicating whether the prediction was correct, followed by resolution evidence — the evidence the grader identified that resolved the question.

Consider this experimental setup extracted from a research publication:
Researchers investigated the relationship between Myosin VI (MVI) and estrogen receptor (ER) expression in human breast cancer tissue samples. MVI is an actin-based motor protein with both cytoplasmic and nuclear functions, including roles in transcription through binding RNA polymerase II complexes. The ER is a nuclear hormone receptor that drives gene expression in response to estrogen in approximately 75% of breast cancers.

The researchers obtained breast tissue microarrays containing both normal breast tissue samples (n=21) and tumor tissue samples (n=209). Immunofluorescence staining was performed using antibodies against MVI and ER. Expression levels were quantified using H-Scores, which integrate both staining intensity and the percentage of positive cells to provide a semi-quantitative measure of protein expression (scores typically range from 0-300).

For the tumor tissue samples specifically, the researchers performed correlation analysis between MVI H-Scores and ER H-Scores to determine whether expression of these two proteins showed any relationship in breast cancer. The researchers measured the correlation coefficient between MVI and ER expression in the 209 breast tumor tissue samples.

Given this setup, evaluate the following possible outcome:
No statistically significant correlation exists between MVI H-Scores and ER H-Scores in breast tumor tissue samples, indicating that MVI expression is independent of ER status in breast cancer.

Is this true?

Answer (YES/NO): NO